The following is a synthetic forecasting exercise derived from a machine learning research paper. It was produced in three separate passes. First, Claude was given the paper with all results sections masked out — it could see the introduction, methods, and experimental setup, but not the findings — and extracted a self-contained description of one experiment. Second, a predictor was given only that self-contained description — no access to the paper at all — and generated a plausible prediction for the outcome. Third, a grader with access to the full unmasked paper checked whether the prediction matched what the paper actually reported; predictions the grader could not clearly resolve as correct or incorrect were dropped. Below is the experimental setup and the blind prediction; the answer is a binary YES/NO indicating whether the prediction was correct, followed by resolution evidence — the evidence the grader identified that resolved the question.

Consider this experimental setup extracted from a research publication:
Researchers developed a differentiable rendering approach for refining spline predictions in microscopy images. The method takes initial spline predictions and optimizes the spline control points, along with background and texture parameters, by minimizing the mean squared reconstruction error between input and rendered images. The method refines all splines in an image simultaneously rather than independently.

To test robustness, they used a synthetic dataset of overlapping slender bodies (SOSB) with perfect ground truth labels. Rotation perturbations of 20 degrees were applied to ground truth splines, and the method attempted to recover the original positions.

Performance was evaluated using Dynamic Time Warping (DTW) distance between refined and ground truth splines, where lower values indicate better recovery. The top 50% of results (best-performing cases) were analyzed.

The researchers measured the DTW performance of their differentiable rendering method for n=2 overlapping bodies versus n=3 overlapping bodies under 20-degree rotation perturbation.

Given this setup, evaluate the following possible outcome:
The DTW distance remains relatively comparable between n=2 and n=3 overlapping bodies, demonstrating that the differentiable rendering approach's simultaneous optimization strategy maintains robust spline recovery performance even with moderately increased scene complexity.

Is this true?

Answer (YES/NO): NO